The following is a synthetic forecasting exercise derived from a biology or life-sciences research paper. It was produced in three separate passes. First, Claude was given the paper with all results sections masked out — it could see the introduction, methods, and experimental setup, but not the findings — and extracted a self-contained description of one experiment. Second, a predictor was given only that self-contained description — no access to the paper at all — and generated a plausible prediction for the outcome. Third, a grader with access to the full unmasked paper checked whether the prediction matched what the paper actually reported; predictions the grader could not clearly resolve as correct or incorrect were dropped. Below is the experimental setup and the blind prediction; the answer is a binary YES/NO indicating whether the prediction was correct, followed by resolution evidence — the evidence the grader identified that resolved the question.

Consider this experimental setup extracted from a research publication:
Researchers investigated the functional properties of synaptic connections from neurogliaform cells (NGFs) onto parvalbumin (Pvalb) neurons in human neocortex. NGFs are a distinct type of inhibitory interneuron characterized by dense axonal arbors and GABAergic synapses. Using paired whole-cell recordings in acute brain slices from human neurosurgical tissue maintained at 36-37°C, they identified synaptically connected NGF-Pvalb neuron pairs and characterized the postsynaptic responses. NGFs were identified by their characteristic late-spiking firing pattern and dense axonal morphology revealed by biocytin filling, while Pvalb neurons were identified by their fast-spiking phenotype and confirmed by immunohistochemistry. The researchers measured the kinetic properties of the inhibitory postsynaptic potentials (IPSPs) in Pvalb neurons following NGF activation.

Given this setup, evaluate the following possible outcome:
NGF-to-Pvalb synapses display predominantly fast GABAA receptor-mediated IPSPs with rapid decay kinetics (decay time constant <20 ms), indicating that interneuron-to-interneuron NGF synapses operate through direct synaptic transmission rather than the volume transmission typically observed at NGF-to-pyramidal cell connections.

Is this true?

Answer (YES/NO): NO